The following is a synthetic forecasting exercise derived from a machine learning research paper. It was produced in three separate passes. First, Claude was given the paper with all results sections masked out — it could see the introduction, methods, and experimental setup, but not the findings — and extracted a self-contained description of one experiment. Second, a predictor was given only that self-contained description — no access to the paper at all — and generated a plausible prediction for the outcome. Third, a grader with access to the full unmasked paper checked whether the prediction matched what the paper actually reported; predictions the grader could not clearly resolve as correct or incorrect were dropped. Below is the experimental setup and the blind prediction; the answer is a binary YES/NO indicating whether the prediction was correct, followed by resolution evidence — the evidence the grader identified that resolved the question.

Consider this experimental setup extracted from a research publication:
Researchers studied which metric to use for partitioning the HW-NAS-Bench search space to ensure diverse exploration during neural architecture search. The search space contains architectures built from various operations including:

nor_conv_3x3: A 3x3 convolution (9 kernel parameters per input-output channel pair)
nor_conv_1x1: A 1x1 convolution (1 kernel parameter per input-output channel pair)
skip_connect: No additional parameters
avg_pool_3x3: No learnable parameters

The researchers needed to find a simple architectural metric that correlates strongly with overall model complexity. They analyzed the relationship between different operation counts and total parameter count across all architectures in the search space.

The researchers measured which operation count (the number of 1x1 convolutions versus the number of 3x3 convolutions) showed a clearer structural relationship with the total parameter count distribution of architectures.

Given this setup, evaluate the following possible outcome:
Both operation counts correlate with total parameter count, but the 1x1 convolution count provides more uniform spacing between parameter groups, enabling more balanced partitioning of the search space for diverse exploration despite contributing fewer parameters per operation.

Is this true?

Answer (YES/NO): NO